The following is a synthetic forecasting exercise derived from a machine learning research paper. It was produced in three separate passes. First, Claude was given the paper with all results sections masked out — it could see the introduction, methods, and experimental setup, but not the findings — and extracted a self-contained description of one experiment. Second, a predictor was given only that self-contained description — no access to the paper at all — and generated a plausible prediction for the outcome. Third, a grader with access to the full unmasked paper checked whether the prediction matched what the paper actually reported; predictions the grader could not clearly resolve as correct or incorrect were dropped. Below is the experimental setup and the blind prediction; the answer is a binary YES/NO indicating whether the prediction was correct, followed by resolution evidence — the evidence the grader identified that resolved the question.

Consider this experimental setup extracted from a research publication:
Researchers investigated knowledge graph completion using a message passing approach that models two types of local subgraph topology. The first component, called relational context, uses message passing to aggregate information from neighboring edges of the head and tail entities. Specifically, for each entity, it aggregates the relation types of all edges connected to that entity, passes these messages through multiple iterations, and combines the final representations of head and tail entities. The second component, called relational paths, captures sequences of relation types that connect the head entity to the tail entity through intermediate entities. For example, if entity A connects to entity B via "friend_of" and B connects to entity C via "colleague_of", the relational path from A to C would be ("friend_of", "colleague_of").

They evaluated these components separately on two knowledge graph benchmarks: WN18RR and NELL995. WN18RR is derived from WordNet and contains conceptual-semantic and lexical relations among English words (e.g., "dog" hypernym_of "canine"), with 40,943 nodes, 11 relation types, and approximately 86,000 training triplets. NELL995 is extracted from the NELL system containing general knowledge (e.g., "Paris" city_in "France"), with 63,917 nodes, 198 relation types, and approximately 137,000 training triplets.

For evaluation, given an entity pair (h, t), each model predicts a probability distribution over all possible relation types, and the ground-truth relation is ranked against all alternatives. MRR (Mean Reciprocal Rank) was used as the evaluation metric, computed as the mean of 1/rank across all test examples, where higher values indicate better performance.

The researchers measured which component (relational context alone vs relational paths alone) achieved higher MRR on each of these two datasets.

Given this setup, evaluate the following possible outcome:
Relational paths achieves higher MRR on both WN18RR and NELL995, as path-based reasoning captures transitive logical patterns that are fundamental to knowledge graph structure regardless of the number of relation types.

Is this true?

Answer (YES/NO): NO